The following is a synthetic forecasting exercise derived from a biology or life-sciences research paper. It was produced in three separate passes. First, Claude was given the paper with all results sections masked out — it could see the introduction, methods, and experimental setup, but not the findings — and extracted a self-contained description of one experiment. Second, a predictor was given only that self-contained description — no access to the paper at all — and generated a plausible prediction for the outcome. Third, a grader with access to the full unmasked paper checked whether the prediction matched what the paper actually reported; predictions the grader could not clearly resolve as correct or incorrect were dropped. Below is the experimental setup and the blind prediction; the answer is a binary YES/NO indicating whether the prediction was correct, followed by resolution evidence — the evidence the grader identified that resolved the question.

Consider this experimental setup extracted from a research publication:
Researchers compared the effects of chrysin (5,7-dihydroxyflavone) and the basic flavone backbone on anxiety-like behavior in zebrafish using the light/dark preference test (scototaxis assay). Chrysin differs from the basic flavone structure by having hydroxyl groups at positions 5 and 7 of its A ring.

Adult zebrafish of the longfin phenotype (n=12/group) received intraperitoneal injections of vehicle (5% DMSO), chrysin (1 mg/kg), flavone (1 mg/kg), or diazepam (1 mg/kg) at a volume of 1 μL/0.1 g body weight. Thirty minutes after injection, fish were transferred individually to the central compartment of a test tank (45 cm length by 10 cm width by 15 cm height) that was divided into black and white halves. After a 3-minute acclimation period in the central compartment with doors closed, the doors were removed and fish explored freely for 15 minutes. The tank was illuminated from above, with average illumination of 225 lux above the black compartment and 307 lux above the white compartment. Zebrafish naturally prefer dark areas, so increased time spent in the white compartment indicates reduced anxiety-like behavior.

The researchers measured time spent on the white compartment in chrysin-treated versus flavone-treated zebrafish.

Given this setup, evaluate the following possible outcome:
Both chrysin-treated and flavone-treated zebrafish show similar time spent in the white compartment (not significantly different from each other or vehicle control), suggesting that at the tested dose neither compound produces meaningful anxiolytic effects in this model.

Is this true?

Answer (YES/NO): NO